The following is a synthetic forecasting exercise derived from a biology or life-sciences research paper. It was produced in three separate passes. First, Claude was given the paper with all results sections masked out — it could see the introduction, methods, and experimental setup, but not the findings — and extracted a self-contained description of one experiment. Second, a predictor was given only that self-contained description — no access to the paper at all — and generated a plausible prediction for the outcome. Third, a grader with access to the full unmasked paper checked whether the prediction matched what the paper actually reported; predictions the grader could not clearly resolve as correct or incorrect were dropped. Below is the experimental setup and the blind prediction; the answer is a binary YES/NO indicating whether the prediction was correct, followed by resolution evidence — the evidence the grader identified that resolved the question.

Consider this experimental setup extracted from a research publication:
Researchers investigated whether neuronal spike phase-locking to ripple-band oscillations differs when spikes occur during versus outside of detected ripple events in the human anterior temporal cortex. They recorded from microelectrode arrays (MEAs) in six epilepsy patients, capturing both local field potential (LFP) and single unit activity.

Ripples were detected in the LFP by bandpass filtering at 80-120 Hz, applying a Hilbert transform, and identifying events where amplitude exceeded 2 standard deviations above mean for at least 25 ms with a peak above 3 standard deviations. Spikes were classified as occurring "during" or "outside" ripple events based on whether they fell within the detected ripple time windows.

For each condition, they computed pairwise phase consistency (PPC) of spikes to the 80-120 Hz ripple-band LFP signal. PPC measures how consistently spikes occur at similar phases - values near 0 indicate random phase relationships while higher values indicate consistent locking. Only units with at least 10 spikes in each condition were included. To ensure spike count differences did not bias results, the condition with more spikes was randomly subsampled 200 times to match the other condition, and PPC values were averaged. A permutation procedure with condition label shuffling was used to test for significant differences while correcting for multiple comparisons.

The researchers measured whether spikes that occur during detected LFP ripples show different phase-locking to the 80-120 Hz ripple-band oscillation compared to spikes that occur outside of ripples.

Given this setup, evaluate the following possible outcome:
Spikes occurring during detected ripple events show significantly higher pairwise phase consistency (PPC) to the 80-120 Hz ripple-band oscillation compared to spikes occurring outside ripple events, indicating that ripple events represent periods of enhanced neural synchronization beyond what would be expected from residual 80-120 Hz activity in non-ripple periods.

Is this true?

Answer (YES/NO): YES